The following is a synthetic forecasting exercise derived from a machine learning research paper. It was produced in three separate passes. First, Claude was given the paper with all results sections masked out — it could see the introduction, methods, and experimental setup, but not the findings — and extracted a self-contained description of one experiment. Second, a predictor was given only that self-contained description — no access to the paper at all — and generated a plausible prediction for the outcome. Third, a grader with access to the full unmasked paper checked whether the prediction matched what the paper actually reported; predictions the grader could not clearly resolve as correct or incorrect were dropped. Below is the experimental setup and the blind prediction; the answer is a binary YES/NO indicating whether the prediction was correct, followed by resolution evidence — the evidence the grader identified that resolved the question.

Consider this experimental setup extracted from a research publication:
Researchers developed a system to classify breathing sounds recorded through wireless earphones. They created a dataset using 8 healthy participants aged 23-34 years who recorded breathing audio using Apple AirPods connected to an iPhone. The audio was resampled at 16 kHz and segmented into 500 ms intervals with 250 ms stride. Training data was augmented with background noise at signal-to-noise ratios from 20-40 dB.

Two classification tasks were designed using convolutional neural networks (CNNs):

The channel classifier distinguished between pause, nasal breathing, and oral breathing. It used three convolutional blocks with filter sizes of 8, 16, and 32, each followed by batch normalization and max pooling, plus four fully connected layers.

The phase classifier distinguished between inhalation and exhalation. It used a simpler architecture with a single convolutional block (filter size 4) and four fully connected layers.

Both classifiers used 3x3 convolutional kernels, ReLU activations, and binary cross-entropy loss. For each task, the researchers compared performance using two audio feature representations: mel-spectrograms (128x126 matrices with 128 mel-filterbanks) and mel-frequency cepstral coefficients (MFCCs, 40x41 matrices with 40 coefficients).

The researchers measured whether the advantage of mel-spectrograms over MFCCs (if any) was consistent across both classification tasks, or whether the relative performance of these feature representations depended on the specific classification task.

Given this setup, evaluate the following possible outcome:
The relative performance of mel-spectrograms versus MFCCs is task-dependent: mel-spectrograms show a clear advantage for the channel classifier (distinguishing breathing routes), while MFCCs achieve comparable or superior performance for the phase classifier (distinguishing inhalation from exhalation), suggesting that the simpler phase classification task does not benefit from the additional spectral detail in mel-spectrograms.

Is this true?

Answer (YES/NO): NO